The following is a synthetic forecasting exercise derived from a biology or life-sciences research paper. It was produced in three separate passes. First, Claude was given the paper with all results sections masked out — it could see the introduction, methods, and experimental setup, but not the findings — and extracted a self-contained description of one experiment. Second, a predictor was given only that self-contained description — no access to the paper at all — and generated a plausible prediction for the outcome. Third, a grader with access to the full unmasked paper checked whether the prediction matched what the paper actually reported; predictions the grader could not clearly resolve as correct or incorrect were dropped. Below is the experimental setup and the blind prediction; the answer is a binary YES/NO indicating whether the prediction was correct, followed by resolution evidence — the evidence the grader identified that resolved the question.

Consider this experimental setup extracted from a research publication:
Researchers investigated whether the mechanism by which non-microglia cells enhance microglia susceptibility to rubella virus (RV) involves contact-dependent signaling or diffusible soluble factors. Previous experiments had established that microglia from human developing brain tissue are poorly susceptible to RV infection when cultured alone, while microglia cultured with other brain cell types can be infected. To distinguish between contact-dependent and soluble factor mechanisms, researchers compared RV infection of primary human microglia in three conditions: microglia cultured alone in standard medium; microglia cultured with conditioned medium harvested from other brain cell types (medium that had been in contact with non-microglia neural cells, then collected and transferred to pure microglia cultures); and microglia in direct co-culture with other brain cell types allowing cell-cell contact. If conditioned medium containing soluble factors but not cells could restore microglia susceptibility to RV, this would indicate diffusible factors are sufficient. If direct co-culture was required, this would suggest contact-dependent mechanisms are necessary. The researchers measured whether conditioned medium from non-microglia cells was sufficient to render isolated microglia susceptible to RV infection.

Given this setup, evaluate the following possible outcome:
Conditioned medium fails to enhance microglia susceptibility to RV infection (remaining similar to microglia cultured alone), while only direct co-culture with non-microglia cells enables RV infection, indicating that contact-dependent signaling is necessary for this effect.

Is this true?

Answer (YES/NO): NO